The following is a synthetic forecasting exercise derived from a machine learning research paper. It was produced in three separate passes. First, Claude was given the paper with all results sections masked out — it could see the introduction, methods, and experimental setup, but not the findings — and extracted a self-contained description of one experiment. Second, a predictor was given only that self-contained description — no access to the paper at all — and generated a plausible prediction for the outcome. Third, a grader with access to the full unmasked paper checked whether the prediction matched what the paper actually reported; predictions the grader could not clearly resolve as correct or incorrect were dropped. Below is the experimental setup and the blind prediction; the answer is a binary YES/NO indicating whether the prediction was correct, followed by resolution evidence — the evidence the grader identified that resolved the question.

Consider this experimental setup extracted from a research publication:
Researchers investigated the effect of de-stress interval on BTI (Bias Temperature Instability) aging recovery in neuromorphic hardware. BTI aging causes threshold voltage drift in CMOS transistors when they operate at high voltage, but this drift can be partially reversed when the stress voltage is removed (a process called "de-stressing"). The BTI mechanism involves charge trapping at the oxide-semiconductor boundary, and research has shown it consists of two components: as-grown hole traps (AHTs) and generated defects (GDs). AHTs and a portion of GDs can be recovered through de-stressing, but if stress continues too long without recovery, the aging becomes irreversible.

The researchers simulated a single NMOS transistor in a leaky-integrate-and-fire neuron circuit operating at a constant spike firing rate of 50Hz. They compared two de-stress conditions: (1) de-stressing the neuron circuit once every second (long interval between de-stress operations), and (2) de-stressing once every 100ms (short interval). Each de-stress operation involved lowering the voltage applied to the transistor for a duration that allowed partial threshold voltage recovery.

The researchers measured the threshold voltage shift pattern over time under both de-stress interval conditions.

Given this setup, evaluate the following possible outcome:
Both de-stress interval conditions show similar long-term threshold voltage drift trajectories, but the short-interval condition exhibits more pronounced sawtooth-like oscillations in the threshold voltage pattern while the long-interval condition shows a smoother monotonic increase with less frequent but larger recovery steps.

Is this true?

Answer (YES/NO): NO